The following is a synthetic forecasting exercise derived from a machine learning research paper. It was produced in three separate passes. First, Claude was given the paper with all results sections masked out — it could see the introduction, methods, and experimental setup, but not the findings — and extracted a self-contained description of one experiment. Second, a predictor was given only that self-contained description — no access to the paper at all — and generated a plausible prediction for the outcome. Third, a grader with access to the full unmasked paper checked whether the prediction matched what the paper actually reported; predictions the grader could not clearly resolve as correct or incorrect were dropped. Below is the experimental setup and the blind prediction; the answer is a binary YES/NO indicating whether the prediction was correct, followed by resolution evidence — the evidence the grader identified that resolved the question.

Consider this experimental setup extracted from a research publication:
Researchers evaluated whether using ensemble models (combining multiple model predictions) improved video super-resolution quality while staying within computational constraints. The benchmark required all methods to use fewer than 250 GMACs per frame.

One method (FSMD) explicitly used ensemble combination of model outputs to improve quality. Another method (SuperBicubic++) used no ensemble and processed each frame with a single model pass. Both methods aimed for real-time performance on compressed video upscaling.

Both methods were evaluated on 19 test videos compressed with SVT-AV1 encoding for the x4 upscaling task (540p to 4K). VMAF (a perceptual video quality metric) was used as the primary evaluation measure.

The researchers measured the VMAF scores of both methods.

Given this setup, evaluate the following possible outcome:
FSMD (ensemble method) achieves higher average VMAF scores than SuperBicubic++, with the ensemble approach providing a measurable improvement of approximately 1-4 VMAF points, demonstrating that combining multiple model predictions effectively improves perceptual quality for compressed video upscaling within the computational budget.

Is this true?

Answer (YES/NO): NO